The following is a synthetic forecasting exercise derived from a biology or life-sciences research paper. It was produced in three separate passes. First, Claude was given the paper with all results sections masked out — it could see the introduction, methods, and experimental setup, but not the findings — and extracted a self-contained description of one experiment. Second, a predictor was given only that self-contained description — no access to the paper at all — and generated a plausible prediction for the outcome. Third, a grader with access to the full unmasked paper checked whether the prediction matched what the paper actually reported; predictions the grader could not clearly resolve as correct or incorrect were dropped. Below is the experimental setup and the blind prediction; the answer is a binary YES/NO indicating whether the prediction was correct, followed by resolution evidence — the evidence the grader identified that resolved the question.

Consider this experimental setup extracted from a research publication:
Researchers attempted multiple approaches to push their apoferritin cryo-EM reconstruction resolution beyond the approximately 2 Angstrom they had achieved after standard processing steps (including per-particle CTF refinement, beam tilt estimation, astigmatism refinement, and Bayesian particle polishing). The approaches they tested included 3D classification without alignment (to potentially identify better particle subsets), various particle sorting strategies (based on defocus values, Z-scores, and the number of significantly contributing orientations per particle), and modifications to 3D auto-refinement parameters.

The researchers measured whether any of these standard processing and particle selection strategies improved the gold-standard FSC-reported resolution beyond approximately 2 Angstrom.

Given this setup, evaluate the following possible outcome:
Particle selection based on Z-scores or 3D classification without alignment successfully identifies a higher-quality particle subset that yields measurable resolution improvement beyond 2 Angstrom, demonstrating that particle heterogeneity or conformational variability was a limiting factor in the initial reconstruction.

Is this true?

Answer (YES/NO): NO